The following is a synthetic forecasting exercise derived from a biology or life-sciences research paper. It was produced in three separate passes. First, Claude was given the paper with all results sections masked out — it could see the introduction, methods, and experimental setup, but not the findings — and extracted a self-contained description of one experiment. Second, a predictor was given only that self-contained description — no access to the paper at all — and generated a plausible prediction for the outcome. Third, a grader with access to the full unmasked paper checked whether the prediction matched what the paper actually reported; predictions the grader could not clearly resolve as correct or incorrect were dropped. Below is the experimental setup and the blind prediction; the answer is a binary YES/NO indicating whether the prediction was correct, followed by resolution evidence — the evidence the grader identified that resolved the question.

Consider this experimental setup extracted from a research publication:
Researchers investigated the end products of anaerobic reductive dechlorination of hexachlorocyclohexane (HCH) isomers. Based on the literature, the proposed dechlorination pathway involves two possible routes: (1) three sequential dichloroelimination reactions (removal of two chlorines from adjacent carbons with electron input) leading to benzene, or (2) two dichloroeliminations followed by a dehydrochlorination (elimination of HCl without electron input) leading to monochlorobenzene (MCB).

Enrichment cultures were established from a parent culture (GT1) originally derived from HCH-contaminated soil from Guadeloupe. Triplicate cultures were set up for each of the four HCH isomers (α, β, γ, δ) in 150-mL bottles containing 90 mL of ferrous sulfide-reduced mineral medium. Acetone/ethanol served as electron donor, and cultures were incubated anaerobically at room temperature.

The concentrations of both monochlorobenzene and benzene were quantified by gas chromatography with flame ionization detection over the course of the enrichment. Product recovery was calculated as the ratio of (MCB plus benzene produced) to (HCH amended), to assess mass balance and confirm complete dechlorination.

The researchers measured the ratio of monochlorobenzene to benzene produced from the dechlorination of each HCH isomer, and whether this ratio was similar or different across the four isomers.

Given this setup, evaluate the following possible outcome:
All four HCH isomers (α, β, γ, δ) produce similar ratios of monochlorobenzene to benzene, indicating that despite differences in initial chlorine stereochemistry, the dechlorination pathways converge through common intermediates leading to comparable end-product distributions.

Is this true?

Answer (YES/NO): NO